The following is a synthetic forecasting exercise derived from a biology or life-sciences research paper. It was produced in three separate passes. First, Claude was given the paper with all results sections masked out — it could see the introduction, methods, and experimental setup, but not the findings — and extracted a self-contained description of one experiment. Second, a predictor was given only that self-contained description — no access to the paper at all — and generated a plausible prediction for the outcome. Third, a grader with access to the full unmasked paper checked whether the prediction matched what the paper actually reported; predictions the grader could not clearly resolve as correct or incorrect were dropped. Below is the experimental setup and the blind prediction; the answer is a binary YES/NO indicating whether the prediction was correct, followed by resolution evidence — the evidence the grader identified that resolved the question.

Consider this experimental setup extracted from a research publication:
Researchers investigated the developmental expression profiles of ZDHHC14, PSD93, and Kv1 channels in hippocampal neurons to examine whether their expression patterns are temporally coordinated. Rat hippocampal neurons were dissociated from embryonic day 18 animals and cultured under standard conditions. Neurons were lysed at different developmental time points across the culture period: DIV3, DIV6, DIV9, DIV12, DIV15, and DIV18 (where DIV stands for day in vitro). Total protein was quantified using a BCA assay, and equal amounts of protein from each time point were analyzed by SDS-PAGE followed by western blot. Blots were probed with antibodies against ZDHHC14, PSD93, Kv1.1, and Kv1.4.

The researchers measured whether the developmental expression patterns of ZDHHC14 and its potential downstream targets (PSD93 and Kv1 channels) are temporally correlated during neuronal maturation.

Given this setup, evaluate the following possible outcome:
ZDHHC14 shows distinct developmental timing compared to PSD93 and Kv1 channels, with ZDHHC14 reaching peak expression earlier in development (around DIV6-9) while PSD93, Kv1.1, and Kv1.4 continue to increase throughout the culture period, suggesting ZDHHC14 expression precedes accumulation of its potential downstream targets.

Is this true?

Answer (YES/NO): NO